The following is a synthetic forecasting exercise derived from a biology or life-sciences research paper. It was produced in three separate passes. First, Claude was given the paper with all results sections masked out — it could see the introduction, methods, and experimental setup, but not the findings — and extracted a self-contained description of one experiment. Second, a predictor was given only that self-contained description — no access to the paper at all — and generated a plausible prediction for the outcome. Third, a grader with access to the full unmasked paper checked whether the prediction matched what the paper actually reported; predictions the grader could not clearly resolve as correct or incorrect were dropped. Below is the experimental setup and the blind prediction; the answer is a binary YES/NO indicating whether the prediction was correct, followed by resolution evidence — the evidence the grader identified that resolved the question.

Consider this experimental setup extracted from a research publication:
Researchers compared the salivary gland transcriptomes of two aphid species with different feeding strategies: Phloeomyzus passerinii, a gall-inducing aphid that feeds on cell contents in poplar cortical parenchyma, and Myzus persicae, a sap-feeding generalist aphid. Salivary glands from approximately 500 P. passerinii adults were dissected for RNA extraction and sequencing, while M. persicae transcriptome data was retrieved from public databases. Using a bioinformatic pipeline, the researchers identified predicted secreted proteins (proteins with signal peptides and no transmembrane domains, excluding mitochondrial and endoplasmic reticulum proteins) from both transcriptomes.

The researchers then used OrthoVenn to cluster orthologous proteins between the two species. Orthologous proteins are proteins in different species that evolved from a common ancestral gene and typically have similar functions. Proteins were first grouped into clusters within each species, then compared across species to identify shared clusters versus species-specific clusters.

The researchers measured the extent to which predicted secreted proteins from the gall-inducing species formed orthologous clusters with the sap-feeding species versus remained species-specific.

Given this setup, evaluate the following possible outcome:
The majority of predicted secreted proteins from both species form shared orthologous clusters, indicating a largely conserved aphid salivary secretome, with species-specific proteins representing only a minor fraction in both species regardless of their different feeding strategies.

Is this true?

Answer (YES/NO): NO